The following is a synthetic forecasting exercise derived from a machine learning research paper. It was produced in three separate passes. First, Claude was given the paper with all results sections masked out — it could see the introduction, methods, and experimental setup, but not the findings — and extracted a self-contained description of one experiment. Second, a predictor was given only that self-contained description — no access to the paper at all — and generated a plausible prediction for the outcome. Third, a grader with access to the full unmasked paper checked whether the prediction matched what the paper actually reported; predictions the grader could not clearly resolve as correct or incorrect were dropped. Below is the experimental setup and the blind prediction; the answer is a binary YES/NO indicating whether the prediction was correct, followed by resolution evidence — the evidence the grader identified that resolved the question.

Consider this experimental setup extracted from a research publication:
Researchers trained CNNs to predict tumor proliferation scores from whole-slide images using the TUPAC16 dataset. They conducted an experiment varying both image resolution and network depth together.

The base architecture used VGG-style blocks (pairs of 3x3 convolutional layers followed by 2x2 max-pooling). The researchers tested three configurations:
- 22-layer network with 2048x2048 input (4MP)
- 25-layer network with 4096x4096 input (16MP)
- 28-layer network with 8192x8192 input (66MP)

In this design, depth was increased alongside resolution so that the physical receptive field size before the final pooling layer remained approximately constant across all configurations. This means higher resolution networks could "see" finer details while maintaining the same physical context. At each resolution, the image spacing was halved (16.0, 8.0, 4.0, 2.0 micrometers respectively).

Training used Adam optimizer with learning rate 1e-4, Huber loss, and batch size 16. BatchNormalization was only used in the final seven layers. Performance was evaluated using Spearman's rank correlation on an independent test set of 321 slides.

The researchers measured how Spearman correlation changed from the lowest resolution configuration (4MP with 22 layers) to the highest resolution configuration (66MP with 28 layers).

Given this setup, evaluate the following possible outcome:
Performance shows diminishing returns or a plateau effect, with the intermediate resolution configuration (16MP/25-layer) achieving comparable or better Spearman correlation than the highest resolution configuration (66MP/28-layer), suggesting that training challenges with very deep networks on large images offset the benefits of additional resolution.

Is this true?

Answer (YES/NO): YES